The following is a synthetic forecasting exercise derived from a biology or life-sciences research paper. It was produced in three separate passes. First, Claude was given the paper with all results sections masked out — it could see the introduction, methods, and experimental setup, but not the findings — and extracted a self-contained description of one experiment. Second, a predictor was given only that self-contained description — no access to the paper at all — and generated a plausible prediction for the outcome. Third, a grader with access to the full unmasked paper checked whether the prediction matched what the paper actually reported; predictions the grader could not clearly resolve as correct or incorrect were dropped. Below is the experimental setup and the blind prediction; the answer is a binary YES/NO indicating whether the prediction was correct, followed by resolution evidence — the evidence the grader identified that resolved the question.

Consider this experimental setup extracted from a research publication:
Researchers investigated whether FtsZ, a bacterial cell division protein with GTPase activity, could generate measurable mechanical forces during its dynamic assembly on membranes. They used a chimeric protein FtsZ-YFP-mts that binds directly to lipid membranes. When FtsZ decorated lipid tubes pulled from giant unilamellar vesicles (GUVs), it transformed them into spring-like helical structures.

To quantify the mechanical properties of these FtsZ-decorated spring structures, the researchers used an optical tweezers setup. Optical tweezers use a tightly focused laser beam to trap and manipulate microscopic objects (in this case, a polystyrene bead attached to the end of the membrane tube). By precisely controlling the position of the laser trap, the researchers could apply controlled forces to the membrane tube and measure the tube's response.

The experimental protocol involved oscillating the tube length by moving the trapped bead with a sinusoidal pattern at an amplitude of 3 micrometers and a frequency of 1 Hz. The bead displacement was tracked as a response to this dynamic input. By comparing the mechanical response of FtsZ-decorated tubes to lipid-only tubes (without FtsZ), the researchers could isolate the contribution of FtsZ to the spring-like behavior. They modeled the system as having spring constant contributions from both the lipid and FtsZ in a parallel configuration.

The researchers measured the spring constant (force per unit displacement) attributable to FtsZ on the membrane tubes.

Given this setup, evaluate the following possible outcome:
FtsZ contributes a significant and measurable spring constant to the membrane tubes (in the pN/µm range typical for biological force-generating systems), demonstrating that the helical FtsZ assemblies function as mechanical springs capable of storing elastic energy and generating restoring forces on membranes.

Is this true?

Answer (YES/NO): YES